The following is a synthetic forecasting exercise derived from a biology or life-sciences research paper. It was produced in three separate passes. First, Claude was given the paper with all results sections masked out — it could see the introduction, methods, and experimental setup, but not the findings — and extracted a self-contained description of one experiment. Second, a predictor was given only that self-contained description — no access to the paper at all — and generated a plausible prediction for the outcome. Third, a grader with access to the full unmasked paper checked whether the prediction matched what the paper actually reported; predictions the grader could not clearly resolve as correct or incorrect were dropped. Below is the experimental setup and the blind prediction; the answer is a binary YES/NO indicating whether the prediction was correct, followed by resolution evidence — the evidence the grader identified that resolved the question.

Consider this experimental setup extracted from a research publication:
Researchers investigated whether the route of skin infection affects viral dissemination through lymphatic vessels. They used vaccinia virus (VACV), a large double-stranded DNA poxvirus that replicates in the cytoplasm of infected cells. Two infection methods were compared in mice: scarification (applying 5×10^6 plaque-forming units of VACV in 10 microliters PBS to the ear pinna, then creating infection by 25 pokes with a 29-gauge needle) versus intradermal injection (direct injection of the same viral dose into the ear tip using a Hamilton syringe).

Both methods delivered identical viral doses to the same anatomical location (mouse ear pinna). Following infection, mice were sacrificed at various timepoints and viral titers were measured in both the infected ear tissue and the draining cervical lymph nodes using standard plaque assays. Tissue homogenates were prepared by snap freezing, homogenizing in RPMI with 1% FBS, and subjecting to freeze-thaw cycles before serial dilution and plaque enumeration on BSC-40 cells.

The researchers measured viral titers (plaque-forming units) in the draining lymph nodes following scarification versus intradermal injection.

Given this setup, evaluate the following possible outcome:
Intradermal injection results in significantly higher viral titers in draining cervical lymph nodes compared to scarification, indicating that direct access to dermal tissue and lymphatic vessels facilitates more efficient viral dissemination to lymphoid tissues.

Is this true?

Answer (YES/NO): YES